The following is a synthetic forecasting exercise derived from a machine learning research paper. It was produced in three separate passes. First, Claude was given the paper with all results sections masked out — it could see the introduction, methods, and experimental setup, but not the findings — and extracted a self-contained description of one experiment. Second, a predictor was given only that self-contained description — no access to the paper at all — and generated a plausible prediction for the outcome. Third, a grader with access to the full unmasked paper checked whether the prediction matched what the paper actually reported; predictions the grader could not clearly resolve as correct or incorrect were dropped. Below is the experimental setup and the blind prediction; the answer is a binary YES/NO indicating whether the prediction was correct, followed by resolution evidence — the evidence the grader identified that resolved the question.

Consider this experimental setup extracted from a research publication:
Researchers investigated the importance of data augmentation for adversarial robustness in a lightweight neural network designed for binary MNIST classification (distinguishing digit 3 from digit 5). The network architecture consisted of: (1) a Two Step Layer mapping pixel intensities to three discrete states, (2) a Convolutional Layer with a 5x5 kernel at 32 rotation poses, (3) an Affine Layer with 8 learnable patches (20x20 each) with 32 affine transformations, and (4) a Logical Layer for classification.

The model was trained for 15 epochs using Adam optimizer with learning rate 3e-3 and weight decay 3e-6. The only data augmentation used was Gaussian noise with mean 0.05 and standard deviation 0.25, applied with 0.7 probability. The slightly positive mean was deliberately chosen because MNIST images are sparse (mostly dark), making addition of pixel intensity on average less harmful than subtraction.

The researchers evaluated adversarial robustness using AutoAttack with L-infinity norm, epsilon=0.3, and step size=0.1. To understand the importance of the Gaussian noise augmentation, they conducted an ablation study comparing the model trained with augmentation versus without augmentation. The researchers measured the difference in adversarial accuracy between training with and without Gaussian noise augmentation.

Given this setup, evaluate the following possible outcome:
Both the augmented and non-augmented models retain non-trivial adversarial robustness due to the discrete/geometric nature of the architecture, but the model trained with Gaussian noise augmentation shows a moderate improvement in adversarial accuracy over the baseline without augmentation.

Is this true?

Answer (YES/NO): NO